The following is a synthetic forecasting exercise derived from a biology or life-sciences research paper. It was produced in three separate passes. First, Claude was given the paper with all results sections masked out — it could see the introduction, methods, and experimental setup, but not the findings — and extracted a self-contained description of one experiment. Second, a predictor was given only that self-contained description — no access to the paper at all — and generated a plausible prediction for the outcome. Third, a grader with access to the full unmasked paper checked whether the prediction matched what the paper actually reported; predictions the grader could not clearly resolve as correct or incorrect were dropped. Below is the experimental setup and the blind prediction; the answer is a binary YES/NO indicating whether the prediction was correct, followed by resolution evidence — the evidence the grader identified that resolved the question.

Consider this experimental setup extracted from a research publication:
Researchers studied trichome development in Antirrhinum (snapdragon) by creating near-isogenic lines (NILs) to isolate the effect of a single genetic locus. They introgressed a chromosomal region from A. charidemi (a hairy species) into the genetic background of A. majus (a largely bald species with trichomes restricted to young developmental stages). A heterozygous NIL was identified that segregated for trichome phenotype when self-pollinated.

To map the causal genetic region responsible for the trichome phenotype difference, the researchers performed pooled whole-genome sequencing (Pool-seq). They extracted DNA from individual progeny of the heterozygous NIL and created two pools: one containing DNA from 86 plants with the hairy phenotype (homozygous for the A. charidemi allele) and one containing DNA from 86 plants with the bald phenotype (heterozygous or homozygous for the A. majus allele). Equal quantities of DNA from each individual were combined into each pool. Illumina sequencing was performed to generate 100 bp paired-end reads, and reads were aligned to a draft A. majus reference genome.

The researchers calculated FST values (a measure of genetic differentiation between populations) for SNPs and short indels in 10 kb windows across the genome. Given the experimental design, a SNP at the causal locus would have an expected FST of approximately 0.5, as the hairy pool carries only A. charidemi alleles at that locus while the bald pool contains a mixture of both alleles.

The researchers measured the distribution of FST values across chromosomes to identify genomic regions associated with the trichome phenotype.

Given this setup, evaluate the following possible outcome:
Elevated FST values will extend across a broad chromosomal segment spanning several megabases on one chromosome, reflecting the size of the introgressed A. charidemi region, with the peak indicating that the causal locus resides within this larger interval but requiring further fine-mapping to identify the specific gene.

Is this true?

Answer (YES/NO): YES